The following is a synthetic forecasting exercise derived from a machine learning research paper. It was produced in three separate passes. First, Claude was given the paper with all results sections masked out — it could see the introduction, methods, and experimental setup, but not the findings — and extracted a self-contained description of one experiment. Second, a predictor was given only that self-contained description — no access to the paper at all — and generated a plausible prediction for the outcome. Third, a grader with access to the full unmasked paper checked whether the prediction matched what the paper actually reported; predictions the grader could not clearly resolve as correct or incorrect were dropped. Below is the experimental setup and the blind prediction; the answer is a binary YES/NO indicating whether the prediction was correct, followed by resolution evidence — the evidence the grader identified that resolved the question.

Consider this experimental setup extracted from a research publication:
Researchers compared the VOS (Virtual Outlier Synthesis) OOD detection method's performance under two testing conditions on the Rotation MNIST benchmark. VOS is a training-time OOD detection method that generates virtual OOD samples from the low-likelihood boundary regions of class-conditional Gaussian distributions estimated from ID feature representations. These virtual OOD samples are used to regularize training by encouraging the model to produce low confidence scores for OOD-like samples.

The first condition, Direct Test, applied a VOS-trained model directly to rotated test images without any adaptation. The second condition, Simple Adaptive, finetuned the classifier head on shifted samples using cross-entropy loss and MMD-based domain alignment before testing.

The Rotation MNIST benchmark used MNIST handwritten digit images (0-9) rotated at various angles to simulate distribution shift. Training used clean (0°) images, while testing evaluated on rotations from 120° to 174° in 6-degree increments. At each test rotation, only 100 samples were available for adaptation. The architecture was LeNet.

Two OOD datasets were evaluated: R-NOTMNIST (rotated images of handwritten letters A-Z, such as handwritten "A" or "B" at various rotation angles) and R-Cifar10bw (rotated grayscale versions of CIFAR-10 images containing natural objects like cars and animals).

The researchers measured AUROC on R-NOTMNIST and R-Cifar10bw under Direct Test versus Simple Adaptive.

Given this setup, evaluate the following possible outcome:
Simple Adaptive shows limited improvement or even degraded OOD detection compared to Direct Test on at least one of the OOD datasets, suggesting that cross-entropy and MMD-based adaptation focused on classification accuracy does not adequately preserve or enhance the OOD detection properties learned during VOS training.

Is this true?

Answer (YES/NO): NO